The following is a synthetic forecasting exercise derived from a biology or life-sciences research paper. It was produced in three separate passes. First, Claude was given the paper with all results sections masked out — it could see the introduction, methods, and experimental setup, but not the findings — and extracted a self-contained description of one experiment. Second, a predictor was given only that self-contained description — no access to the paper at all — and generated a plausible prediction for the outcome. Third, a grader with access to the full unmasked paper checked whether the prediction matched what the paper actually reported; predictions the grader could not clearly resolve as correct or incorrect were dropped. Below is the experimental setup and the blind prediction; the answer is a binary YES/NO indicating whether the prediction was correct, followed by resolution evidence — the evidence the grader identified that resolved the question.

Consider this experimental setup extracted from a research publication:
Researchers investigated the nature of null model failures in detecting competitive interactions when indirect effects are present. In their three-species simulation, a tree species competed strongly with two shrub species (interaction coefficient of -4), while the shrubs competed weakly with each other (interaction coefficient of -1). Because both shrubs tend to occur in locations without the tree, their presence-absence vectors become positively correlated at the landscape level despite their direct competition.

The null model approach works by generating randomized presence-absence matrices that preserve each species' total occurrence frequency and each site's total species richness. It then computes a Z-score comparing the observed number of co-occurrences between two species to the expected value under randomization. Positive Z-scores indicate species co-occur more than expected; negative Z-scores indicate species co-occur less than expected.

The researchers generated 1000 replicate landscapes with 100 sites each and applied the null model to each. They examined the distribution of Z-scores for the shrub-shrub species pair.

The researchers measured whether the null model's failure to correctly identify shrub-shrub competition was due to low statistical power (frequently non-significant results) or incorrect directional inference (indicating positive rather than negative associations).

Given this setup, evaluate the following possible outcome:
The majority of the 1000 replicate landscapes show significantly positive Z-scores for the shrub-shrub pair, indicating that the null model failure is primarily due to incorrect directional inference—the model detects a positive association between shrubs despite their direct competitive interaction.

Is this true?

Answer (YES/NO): YES